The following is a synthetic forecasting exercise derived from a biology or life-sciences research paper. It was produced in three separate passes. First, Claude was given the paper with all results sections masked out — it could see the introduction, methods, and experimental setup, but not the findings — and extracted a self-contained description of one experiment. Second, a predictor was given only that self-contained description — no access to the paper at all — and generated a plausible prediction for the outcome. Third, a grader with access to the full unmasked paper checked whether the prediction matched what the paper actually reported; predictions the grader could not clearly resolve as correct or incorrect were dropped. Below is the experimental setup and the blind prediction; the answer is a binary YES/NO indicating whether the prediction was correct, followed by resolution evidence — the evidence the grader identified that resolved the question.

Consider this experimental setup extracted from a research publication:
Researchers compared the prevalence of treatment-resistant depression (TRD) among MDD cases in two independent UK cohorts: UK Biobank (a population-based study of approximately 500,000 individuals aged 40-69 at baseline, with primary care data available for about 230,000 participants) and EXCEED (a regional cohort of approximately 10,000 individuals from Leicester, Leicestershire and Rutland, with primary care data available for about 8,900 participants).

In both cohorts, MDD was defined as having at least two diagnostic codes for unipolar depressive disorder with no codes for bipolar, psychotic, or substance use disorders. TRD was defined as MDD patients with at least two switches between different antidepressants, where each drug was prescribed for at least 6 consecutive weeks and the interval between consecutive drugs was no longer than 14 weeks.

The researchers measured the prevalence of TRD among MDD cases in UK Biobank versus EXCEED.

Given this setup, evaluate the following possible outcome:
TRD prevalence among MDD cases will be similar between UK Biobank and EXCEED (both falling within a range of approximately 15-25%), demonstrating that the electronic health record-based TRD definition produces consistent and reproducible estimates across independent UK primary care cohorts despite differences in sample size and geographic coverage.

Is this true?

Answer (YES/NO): NO